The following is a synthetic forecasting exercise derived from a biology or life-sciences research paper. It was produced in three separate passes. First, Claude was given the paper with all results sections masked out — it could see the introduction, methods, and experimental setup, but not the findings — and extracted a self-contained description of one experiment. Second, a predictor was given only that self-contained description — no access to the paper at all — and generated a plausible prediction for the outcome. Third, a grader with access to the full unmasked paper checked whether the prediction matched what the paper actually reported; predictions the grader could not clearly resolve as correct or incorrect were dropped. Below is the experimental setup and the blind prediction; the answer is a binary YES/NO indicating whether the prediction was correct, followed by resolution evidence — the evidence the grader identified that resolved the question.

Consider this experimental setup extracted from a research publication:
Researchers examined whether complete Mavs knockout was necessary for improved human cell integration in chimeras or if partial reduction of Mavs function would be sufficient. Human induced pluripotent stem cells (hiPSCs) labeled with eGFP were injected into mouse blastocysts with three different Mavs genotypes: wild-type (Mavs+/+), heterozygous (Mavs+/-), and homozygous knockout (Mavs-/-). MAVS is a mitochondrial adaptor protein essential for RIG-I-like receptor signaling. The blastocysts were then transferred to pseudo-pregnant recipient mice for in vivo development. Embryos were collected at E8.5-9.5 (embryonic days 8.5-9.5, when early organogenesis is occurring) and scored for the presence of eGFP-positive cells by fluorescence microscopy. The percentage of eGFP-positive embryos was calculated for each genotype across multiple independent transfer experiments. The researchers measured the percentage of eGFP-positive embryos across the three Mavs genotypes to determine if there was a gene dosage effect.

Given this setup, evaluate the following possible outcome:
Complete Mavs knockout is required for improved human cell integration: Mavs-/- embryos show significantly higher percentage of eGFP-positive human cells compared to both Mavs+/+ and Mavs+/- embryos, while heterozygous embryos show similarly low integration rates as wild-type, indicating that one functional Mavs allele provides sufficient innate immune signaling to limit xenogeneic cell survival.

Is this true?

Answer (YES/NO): NO